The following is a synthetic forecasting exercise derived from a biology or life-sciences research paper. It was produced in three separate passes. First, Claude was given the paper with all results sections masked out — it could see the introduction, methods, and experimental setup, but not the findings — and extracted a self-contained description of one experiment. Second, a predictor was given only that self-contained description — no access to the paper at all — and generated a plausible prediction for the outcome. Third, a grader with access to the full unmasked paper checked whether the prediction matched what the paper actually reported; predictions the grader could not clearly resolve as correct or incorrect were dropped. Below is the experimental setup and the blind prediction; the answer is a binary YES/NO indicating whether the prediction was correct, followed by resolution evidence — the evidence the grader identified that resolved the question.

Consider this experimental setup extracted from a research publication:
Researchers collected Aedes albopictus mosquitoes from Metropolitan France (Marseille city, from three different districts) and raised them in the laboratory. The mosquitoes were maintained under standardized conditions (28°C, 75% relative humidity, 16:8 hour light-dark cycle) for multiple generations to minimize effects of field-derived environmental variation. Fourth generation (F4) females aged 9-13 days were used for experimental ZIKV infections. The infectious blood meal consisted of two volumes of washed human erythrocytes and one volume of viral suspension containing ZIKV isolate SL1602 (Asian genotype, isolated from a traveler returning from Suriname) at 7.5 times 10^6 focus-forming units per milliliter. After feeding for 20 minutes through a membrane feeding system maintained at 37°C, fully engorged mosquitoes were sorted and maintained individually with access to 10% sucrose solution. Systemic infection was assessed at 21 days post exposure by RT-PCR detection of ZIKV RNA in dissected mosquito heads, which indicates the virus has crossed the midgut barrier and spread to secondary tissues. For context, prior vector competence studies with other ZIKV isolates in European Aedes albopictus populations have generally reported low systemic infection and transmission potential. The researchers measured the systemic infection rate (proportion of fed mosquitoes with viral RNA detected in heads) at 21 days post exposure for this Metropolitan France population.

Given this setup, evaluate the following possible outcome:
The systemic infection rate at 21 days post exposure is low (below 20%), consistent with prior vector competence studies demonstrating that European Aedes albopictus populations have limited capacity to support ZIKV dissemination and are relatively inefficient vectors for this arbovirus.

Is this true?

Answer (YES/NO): NO